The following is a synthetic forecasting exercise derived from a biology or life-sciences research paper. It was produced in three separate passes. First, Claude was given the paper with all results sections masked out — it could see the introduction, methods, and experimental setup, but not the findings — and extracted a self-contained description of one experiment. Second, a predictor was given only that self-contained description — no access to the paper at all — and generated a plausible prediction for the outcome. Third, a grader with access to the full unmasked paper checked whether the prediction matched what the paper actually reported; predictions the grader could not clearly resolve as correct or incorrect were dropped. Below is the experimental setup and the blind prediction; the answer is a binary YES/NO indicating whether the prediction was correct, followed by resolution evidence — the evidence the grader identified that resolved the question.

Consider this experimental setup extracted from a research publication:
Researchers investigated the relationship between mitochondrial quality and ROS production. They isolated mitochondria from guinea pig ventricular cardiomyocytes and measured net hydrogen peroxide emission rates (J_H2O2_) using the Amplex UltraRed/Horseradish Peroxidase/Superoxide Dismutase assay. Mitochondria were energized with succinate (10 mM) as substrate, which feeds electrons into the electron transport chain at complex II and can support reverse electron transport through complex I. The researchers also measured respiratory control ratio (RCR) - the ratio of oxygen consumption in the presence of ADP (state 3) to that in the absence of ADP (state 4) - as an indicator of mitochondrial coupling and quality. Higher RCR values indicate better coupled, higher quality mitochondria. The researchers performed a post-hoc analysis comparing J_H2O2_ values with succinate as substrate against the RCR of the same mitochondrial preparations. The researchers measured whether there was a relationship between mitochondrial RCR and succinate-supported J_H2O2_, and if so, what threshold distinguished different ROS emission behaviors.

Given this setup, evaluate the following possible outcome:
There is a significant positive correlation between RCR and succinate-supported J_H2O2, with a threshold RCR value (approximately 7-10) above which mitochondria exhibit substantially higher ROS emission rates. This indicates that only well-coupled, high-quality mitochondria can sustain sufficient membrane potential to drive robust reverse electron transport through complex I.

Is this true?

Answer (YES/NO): NO